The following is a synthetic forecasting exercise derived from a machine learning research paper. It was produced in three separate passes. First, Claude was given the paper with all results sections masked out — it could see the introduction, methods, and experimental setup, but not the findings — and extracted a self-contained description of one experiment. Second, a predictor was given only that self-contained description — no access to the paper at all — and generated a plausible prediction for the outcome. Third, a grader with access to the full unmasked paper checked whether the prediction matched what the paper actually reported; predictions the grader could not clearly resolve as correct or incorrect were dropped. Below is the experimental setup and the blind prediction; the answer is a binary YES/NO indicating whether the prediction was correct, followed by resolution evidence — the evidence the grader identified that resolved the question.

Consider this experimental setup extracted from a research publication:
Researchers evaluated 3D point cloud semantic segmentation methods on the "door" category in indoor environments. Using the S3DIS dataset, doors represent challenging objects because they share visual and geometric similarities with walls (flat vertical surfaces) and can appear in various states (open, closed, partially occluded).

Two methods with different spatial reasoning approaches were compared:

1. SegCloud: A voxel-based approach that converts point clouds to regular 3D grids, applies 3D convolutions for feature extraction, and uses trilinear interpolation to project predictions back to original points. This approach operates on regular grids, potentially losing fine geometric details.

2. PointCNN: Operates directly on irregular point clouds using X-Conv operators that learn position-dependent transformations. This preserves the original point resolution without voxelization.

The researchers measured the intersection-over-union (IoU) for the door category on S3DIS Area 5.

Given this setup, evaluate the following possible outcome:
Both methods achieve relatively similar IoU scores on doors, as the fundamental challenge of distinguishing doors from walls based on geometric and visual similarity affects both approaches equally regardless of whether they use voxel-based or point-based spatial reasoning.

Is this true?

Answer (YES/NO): NO